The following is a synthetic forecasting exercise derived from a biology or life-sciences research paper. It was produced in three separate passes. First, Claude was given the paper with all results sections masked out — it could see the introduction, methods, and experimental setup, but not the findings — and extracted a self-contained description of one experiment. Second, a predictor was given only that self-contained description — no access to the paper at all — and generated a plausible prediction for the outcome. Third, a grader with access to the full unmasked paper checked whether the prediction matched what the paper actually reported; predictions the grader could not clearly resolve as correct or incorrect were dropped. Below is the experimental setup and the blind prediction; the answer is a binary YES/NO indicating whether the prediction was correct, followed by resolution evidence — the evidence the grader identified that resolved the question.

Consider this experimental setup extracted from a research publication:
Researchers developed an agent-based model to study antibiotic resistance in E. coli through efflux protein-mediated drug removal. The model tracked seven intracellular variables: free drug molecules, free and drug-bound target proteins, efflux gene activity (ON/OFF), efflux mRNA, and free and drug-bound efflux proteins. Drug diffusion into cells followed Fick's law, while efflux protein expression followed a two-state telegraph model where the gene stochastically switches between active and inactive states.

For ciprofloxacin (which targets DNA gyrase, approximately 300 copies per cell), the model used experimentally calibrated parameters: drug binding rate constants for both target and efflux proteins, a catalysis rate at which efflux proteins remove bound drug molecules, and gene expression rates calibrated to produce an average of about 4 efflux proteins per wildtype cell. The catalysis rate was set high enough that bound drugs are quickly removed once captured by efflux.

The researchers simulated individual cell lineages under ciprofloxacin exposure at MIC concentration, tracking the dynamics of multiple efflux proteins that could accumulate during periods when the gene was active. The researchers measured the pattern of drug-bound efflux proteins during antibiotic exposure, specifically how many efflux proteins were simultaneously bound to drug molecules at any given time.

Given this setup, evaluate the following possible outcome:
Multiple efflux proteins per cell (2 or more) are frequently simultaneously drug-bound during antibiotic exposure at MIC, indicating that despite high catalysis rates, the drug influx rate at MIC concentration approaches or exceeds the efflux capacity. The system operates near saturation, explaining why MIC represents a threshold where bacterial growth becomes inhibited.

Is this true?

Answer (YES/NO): NO